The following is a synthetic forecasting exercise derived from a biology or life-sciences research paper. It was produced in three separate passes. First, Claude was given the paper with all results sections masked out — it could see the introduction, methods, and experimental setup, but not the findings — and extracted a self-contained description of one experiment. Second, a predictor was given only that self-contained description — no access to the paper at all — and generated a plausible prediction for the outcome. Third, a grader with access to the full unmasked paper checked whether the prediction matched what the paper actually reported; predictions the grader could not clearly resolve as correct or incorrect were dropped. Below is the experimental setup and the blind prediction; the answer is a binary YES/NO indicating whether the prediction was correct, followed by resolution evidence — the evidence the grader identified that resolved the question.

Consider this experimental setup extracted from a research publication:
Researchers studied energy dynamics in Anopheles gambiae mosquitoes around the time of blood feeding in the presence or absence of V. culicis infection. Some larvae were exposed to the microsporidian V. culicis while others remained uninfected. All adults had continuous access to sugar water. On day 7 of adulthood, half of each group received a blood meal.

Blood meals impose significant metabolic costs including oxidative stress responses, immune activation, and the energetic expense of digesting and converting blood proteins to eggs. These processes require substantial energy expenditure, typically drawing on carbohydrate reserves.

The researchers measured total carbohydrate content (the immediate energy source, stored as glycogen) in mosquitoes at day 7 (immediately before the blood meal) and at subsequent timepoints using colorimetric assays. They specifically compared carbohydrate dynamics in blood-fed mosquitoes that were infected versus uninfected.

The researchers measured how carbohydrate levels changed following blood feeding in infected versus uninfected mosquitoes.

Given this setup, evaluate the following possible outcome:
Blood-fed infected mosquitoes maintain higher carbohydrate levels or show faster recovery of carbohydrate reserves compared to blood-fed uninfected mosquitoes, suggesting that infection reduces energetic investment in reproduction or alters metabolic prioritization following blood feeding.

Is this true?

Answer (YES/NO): NO